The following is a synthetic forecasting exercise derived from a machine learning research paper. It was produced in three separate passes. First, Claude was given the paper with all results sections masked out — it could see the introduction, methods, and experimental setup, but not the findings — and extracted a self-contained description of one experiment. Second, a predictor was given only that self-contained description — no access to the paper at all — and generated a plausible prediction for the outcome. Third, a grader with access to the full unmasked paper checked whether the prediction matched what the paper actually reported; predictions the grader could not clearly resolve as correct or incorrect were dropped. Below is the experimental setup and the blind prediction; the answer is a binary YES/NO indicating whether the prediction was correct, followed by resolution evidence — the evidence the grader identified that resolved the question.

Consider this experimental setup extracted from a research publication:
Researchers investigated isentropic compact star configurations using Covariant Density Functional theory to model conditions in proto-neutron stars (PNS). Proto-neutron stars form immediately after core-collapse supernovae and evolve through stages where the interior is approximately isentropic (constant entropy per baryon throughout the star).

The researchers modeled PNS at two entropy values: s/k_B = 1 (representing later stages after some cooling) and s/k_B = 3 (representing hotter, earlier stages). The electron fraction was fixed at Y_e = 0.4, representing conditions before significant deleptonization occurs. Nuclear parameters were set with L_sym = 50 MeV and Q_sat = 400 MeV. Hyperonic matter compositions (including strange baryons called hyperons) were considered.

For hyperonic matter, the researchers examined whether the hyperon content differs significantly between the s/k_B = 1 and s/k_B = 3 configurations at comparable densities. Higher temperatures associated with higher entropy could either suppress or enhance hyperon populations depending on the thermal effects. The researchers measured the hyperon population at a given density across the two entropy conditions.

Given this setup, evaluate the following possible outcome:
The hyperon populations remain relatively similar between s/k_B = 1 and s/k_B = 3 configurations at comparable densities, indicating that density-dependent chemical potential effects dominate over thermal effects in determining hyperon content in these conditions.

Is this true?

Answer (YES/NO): NO